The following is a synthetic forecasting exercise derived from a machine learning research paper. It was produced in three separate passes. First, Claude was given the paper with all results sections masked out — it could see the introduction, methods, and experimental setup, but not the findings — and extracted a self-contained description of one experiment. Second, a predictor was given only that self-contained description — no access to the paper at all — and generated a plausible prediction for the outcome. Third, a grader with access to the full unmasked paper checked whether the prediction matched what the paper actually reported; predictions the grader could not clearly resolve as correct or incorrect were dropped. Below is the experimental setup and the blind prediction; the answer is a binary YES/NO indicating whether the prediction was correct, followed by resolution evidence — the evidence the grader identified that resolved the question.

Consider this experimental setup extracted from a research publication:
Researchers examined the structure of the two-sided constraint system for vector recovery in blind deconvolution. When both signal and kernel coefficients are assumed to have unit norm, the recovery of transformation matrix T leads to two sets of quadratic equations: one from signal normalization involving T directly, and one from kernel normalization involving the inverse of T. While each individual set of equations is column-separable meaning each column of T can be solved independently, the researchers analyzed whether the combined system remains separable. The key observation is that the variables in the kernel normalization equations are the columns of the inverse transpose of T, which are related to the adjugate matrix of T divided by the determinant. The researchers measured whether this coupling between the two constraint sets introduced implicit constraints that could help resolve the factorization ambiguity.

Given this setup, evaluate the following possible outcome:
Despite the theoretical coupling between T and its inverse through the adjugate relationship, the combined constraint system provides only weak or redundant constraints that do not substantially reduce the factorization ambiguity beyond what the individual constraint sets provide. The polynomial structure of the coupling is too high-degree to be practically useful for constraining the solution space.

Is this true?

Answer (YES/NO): NO